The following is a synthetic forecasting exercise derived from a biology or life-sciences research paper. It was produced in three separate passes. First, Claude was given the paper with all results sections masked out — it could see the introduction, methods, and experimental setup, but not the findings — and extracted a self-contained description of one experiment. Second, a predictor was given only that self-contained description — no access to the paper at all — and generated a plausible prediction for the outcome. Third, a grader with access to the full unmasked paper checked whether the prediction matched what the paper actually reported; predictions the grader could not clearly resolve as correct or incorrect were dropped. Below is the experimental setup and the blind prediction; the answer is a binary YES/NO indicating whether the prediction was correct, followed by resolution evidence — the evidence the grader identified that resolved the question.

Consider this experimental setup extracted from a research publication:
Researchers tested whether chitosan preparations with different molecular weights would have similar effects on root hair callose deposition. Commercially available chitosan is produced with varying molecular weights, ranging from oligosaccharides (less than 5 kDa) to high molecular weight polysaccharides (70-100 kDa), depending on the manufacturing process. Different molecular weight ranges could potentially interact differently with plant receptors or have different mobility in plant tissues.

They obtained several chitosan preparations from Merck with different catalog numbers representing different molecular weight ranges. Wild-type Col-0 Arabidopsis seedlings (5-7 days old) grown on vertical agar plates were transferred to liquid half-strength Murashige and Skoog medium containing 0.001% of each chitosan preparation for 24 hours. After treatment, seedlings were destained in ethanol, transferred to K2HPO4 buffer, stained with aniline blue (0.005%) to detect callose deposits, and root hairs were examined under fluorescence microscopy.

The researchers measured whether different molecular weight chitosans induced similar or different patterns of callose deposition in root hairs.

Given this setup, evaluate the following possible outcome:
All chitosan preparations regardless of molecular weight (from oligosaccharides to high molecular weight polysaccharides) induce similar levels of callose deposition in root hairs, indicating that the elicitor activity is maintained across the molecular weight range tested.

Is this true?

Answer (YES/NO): YES